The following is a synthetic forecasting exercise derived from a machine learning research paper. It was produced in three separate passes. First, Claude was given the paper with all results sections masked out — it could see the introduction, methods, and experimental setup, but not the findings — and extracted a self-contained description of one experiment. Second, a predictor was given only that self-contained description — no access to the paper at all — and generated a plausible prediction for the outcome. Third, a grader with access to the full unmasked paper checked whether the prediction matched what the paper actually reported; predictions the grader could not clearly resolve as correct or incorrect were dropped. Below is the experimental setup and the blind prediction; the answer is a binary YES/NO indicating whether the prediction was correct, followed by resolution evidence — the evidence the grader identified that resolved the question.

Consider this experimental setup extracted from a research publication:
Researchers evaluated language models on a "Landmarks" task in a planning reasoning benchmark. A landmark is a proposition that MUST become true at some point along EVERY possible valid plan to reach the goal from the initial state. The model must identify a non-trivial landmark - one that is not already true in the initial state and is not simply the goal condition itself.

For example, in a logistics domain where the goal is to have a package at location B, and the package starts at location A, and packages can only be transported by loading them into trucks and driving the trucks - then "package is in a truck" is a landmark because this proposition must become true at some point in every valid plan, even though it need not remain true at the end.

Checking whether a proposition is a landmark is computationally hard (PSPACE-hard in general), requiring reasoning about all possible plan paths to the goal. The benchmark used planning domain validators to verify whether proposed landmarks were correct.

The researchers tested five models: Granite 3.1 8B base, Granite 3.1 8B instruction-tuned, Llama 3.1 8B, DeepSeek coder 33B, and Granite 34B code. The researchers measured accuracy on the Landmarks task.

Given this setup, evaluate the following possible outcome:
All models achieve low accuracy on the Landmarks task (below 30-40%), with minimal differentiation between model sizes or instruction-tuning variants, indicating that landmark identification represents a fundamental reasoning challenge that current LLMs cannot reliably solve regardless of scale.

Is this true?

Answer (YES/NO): YES